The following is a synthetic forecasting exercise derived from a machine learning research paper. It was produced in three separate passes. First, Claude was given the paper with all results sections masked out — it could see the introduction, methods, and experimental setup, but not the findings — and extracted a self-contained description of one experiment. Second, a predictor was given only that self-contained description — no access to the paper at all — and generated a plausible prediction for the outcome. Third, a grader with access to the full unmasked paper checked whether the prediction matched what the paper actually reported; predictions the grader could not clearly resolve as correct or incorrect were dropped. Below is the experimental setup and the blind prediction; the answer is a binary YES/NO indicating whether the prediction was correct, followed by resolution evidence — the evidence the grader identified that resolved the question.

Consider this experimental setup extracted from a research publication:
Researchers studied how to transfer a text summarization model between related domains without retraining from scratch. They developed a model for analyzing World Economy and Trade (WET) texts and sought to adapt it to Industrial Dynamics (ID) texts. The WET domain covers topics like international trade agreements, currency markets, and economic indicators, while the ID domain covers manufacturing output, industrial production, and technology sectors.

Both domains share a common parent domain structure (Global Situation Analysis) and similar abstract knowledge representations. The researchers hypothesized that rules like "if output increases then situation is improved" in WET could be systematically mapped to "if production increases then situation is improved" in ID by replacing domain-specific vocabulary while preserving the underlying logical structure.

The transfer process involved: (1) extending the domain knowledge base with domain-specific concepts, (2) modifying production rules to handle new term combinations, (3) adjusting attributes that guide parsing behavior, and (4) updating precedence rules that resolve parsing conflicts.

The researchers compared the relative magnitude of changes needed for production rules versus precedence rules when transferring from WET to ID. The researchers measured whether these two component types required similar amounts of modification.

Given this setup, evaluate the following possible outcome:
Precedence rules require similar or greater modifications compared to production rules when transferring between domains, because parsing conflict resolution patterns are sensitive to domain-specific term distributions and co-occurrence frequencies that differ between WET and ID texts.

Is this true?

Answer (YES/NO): YES